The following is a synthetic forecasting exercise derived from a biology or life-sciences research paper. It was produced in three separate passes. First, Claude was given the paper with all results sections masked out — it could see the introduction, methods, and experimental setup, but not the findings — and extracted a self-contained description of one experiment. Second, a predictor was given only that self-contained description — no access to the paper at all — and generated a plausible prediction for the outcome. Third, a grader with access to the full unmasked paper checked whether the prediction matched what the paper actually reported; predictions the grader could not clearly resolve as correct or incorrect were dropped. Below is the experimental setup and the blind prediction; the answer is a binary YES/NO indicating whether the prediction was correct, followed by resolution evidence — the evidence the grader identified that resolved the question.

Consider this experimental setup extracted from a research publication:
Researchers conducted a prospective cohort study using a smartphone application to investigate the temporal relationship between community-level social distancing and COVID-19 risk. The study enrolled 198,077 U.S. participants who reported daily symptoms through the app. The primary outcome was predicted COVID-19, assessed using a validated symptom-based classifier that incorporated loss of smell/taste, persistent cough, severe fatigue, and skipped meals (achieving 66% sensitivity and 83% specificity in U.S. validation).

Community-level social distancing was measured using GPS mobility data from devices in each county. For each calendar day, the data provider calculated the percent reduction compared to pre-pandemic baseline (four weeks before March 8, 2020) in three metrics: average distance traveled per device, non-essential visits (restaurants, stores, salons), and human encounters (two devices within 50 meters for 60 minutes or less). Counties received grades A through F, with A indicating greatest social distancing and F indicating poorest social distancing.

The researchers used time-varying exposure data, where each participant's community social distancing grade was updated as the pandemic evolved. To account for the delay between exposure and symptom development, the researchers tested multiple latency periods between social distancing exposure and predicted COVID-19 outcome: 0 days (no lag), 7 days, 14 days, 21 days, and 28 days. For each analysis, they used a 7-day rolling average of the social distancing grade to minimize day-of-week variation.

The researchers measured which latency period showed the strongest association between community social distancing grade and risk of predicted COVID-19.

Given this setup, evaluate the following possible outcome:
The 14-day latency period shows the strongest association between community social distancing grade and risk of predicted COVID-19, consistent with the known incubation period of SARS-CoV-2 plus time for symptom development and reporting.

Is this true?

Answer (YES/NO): YES